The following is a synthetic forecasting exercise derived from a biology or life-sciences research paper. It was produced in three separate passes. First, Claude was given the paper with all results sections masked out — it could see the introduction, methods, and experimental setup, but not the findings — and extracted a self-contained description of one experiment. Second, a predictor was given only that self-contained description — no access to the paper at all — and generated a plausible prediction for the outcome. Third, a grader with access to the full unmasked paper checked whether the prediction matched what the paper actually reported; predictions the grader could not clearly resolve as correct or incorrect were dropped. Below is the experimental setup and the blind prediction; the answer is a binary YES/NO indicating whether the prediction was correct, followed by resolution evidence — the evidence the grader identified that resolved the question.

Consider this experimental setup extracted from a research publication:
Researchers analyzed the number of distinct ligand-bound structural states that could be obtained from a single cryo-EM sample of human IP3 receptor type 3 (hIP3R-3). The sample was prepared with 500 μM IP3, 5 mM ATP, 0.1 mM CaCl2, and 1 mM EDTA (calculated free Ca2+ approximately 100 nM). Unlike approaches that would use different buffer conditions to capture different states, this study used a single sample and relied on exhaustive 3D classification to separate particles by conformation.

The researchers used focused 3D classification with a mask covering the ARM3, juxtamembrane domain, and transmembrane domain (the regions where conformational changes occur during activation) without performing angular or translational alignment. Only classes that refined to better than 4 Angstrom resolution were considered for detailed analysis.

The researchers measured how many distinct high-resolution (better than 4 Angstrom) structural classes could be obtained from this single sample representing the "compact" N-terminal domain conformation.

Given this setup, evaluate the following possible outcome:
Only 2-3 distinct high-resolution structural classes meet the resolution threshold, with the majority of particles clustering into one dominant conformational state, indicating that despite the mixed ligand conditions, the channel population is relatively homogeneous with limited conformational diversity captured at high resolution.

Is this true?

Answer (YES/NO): NO